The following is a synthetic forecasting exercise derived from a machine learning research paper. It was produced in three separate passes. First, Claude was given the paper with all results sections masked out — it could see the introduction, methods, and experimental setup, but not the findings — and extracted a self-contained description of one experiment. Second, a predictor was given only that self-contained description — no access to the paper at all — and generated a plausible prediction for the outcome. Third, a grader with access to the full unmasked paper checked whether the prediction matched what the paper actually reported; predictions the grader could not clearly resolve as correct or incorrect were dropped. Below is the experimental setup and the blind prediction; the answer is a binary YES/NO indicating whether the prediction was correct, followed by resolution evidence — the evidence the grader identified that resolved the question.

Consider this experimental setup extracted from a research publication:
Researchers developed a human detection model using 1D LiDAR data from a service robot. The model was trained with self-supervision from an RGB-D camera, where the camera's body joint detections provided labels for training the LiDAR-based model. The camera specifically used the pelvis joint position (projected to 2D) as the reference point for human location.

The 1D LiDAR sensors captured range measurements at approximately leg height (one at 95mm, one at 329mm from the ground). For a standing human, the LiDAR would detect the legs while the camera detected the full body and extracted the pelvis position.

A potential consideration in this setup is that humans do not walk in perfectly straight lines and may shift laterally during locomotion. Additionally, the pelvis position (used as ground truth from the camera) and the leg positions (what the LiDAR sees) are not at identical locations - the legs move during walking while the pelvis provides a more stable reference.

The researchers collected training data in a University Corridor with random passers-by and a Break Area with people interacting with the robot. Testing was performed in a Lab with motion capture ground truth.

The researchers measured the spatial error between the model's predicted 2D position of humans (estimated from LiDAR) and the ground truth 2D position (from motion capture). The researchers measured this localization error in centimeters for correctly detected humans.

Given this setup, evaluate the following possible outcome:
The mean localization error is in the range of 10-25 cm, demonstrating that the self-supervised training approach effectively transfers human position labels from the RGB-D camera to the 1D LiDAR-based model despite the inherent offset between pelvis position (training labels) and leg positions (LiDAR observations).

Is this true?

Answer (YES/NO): YES